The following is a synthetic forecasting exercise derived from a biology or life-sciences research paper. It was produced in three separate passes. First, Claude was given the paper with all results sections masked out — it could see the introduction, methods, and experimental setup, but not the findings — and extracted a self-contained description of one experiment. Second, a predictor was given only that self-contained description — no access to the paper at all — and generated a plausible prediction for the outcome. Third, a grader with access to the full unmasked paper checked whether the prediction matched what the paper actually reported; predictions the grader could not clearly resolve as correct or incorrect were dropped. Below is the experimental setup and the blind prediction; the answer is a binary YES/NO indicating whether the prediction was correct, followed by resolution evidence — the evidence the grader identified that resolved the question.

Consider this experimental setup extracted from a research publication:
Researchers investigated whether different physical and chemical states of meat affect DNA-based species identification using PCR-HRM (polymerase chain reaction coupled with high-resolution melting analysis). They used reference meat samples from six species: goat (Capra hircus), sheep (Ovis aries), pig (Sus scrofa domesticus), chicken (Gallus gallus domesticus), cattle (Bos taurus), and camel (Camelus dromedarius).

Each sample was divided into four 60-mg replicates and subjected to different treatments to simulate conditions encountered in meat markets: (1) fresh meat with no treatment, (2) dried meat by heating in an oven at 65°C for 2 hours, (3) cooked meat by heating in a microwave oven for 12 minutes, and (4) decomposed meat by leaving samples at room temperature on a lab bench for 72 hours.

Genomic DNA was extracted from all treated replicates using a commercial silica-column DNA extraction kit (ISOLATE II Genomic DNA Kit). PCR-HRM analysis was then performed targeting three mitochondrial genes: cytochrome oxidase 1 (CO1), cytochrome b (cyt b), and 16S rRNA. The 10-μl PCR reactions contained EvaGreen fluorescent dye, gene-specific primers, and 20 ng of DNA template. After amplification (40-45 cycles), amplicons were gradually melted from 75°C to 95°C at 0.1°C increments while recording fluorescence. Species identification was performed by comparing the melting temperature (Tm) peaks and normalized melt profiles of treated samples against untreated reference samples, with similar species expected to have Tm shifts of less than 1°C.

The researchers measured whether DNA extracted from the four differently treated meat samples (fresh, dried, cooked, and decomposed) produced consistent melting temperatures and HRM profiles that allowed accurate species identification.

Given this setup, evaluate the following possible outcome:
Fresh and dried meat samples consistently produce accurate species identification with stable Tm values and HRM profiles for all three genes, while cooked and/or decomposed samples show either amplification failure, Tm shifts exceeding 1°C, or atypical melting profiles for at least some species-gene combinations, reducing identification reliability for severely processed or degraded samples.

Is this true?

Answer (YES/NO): NO